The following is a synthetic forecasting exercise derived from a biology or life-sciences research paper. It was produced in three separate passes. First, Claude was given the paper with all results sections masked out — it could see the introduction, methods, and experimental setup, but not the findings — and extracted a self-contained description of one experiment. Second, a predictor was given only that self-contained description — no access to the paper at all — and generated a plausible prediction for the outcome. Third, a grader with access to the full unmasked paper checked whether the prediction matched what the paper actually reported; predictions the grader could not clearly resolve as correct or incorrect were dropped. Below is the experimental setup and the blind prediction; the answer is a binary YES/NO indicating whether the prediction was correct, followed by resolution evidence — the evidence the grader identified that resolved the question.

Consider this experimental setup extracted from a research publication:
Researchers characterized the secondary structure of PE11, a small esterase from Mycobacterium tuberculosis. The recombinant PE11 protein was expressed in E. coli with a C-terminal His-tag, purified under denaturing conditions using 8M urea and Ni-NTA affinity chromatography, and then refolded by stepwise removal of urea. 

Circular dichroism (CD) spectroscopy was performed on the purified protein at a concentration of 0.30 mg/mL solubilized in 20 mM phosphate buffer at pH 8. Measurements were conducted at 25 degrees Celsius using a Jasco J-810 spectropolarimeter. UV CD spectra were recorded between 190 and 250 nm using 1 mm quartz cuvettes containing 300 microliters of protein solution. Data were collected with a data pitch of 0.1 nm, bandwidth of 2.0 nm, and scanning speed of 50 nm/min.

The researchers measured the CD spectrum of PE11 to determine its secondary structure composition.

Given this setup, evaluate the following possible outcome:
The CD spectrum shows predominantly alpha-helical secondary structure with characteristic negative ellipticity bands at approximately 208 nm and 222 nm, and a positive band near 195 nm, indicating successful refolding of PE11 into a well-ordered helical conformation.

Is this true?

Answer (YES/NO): NO